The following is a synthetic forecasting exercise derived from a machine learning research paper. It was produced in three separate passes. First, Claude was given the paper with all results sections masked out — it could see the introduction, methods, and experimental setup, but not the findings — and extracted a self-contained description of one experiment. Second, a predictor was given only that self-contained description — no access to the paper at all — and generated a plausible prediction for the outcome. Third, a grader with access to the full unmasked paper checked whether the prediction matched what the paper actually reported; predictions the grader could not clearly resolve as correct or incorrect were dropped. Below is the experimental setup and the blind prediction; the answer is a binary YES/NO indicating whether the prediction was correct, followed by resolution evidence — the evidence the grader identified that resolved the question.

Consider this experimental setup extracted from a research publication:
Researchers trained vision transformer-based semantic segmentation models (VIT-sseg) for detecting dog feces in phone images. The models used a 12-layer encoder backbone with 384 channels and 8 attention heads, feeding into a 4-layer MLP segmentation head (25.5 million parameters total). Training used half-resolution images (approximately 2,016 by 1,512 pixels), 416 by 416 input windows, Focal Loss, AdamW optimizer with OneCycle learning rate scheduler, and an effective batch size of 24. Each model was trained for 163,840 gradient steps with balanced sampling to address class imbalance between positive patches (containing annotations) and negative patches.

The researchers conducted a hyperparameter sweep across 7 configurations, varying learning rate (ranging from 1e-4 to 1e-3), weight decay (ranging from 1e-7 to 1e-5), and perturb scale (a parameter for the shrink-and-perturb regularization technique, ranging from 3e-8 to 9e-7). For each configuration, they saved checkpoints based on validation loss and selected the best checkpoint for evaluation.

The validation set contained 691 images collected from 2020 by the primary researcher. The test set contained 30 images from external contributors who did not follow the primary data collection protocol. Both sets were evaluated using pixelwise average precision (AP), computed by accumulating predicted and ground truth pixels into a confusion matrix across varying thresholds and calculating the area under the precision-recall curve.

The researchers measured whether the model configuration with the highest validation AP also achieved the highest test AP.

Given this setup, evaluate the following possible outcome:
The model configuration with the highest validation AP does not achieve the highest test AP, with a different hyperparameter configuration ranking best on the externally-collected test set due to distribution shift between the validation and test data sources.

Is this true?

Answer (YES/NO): YES